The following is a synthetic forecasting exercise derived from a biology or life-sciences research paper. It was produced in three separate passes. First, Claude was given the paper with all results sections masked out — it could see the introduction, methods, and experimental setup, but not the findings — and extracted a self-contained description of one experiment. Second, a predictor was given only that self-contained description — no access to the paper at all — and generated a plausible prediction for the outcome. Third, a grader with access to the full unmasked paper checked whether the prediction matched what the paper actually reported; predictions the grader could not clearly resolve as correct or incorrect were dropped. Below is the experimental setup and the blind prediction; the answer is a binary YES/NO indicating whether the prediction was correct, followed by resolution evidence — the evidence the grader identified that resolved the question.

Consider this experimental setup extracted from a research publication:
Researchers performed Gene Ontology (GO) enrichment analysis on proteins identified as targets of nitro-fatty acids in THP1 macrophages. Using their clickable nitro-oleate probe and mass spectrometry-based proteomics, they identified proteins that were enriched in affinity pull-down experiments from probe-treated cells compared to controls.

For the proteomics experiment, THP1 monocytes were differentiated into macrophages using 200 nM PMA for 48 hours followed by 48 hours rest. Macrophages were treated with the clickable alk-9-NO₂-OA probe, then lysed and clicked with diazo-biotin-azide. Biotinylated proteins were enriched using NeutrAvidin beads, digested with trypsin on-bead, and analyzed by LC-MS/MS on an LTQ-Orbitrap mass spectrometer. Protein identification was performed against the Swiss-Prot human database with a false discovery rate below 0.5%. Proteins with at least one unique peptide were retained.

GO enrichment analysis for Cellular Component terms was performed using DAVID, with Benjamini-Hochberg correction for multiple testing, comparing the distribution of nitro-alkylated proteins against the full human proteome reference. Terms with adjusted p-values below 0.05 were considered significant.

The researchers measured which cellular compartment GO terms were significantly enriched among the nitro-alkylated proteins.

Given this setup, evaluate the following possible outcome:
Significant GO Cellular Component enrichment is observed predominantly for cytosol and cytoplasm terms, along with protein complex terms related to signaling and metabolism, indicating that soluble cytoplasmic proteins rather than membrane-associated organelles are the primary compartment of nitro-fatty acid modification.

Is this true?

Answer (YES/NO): NO